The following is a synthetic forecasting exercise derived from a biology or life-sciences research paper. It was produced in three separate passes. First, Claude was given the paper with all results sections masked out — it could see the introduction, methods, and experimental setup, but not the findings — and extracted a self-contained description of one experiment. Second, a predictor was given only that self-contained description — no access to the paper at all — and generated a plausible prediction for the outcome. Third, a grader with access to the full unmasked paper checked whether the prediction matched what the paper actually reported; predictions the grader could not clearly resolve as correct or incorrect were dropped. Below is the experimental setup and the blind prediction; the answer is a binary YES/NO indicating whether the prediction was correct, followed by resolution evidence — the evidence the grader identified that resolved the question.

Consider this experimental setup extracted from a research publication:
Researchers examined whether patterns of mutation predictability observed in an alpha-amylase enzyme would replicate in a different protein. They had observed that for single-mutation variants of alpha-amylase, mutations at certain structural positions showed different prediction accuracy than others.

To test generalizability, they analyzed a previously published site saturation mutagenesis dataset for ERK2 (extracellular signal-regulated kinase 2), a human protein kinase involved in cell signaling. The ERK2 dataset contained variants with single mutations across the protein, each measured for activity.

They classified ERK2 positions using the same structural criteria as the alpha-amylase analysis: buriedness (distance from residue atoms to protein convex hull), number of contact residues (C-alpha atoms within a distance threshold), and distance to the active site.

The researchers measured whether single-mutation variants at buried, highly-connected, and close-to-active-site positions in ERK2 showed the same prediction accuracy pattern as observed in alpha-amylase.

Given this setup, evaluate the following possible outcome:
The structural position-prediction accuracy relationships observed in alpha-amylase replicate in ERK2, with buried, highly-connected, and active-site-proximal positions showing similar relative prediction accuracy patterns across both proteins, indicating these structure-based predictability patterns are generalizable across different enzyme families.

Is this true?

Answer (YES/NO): YES